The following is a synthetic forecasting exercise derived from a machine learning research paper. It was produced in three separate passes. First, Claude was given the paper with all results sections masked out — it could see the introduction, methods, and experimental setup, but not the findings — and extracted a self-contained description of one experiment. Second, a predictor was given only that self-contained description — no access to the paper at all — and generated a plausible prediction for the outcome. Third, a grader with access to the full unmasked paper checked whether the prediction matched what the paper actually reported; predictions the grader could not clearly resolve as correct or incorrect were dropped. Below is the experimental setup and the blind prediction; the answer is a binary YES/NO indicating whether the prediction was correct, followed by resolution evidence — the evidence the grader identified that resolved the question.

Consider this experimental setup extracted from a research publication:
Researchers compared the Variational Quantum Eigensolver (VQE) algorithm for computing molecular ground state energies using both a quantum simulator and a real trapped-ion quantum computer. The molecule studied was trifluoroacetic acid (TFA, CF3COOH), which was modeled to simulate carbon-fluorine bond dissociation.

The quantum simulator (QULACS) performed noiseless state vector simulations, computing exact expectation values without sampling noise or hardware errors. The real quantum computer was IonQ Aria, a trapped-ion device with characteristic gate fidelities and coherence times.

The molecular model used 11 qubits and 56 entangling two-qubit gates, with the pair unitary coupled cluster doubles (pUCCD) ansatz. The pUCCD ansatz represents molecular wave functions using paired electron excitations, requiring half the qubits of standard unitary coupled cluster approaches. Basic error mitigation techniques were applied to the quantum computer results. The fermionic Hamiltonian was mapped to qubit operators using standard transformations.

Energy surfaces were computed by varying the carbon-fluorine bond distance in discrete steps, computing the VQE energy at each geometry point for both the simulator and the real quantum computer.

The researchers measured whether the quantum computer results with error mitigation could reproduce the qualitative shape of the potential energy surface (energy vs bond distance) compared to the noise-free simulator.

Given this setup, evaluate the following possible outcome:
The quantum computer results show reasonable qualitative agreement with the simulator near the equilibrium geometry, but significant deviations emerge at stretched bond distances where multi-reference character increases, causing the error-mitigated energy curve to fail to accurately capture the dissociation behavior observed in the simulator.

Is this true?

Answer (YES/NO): NO